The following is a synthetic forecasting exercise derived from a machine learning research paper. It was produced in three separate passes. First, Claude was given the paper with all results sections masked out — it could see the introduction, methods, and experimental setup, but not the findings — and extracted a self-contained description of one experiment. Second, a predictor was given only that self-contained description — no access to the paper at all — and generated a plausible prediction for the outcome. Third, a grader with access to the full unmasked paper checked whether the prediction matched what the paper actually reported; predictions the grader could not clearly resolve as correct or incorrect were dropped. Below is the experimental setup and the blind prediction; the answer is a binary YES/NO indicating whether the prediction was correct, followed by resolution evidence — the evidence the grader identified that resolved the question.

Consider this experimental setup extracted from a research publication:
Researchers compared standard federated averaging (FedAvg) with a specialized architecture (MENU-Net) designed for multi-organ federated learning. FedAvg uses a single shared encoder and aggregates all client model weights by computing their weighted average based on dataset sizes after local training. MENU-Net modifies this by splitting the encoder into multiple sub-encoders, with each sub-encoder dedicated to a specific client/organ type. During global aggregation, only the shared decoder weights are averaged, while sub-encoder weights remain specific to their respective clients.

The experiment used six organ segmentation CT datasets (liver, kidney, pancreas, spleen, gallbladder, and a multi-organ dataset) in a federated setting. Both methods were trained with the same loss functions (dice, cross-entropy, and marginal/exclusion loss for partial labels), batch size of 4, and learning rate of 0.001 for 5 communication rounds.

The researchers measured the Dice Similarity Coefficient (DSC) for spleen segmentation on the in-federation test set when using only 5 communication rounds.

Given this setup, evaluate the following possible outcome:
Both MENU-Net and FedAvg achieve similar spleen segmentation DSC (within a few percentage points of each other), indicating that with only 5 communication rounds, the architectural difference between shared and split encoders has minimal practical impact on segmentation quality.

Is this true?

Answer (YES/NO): NO